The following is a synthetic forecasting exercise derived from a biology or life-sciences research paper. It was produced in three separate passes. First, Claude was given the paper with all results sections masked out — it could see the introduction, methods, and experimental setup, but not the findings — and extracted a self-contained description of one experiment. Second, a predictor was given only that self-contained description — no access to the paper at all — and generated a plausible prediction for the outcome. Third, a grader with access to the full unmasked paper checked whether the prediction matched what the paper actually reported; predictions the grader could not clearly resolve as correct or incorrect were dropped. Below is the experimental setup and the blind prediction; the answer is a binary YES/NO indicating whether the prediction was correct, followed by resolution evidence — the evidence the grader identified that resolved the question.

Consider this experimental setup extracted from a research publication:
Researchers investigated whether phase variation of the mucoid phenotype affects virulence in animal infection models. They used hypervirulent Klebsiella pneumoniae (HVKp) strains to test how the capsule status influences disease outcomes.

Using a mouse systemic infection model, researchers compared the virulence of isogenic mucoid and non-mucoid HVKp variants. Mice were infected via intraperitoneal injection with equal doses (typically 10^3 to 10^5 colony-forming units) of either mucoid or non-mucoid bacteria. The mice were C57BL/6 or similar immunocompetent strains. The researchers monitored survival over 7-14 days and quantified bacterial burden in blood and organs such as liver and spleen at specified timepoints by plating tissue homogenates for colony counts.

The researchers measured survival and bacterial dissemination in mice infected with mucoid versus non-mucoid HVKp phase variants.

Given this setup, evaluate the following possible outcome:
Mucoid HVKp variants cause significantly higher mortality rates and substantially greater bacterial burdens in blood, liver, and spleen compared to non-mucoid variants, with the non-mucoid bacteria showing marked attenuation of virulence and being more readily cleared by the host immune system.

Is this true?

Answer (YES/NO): YES